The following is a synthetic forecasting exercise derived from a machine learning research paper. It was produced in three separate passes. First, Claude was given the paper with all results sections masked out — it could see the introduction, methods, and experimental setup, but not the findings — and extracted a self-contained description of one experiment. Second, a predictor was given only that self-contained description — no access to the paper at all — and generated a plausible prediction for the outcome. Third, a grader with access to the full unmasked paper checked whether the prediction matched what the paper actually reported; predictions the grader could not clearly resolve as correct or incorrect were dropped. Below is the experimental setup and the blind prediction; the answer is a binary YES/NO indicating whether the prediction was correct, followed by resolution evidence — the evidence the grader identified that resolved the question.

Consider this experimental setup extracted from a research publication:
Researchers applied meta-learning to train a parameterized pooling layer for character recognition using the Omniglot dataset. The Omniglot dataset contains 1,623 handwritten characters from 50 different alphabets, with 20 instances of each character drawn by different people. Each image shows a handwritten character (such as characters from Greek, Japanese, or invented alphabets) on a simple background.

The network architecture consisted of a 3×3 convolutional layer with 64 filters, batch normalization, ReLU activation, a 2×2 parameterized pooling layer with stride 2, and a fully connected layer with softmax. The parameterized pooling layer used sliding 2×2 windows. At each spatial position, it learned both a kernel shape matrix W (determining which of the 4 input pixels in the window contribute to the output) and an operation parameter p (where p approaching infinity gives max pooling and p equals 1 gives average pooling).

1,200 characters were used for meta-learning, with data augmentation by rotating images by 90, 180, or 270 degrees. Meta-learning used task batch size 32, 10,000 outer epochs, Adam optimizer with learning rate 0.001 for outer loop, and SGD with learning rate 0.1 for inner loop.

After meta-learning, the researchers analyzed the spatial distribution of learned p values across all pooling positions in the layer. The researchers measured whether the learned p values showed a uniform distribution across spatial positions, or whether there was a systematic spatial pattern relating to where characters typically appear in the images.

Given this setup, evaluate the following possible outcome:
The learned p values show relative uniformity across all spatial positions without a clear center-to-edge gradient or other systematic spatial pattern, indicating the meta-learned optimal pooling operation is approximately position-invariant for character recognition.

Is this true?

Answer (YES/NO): NO